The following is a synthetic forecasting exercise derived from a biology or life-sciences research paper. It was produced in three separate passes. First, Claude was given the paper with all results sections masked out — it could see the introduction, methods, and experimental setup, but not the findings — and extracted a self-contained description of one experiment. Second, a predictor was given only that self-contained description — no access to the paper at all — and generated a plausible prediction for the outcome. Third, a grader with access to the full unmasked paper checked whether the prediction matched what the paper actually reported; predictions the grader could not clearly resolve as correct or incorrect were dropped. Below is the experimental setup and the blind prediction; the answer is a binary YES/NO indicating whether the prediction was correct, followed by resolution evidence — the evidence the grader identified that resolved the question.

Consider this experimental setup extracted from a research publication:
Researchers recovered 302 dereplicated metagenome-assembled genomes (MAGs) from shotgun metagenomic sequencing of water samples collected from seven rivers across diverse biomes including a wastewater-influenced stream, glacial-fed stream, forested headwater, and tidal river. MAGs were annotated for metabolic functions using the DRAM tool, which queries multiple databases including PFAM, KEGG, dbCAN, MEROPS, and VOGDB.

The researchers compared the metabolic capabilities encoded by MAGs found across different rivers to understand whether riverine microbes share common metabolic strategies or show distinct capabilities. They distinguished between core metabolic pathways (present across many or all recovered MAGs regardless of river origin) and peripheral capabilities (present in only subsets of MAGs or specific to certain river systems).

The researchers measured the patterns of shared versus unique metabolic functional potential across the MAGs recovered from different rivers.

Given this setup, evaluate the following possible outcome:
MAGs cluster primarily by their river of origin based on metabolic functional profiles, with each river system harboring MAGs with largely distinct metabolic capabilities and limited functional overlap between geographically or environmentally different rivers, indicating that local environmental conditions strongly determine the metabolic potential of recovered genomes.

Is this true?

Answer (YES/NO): NO